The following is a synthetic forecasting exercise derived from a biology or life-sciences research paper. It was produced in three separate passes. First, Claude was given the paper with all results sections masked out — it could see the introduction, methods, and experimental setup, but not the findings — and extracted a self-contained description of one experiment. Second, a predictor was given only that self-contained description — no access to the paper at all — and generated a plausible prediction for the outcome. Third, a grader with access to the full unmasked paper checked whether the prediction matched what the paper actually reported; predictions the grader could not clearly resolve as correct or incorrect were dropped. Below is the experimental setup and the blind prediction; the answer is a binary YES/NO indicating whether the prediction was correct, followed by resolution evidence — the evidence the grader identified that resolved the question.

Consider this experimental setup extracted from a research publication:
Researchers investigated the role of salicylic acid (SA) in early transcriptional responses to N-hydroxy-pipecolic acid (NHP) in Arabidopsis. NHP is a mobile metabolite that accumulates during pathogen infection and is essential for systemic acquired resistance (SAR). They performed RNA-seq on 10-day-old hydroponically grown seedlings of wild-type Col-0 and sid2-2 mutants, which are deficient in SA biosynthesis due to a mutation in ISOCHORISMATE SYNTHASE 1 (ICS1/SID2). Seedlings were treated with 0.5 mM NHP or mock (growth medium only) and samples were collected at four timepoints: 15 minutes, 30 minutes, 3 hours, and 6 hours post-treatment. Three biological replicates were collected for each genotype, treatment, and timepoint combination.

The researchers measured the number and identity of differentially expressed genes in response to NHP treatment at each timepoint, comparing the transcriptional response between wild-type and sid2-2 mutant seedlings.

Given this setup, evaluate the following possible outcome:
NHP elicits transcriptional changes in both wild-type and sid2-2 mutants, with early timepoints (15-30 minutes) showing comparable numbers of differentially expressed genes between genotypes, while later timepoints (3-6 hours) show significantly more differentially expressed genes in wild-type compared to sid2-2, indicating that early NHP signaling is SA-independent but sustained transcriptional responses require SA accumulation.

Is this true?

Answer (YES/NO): NO